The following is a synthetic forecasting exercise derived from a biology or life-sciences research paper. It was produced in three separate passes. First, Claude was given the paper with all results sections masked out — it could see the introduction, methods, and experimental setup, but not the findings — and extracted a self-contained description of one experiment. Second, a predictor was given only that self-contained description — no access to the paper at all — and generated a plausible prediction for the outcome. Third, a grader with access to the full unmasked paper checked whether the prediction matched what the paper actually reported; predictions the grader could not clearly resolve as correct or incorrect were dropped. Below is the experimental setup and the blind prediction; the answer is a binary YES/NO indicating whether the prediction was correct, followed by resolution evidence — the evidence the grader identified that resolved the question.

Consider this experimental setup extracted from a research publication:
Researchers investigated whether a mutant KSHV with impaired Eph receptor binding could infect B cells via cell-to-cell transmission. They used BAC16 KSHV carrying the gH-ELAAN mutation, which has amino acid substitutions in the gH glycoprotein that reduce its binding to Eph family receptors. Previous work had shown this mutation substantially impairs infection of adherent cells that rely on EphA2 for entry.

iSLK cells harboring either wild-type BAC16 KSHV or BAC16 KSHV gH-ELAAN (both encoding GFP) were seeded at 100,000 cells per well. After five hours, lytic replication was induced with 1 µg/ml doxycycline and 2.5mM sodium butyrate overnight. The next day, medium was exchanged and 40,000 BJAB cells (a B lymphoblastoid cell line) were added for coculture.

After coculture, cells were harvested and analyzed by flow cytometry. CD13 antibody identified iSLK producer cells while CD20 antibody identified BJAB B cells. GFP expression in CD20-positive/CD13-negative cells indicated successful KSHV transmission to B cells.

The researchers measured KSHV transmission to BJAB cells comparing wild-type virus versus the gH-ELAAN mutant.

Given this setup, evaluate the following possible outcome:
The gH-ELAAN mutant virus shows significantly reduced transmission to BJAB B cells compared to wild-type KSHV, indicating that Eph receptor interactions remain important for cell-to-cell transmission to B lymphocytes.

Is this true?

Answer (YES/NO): YES